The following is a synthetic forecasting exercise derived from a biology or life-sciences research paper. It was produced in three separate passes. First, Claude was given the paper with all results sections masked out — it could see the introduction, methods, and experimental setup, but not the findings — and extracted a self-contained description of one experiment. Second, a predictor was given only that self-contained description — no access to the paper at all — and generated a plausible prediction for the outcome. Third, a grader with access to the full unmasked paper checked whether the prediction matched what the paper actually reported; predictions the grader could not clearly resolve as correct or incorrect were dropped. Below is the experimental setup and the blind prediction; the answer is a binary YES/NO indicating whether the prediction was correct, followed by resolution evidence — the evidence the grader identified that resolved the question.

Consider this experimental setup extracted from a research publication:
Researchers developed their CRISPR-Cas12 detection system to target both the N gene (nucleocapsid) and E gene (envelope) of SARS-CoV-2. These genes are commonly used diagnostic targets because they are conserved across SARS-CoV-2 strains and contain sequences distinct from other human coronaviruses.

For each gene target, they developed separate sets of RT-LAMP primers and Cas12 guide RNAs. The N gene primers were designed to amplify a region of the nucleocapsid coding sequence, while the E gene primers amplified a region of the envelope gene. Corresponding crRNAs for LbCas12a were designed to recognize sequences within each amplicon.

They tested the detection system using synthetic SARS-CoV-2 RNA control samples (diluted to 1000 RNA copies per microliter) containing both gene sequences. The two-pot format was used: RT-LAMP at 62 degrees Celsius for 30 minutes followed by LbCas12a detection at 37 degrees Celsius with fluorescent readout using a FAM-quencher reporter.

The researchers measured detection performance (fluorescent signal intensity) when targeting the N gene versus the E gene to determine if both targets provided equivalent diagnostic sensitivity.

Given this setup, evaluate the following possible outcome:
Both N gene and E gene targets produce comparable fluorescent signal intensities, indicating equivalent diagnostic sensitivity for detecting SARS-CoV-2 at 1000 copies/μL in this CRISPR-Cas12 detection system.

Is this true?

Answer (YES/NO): NO